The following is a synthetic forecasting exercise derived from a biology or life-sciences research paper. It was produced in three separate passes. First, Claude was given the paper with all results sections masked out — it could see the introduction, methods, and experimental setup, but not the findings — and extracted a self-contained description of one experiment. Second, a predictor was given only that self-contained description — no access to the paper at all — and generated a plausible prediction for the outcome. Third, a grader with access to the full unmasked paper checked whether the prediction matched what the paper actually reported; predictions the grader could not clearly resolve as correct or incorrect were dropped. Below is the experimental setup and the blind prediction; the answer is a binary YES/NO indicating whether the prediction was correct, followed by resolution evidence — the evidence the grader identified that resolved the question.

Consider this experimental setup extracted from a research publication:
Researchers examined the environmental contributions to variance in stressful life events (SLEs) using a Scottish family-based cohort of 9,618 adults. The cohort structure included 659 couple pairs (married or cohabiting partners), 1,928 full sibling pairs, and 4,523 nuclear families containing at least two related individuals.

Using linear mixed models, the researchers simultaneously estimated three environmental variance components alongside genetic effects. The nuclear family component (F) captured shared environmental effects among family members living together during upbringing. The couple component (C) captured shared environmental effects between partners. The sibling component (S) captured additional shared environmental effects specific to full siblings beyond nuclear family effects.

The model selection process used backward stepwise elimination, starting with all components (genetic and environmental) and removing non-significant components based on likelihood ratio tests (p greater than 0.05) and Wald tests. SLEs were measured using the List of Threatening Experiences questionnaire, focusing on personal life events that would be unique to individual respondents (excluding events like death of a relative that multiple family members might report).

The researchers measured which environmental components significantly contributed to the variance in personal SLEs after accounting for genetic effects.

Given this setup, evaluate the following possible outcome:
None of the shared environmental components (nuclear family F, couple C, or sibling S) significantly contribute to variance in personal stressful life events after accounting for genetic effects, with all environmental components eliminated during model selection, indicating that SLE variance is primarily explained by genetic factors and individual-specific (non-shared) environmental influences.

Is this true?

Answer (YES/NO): NO